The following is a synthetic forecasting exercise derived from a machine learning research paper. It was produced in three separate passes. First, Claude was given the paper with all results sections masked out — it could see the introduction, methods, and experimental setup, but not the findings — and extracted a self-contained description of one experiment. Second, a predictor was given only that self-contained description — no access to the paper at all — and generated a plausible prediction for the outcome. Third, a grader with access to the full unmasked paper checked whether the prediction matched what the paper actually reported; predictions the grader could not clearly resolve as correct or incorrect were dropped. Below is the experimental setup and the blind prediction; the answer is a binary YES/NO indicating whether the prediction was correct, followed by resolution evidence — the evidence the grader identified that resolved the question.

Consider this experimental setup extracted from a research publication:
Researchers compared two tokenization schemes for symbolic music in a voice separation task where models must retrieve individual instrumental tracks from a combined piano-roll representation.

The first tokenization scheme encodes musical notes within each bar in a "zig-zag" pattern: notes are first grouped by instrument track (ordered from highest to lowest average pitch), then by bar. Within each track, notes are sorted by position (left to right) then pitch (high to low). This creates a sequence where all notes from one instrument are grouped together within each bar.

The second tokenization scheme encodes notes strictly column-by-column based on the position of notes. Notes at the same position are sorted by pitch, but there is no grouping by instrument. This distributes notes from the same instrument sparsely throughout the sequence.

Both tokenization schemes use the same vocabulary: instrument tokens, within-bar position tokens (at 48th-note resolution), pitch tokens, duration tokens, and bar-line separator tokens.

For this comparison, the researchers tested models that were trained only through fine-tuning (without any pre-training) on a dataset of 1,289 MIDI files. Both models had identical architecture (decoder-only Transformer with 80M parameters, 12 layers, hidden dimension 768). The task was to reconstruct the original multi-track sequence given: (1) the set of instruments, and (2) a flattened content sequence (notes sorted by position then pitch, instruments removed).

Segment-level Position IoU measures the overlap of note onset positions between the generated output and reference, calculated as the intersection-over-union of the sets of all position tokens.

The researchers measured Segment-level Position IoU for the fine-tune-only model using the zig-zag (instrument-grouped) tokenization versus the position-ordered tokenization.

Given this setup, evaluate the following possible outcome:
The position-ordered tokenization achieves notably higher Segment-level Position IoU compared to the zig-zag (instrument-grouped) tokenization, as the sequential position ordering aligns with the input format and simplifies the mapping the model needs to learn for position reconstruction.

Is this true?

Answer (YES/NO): NO